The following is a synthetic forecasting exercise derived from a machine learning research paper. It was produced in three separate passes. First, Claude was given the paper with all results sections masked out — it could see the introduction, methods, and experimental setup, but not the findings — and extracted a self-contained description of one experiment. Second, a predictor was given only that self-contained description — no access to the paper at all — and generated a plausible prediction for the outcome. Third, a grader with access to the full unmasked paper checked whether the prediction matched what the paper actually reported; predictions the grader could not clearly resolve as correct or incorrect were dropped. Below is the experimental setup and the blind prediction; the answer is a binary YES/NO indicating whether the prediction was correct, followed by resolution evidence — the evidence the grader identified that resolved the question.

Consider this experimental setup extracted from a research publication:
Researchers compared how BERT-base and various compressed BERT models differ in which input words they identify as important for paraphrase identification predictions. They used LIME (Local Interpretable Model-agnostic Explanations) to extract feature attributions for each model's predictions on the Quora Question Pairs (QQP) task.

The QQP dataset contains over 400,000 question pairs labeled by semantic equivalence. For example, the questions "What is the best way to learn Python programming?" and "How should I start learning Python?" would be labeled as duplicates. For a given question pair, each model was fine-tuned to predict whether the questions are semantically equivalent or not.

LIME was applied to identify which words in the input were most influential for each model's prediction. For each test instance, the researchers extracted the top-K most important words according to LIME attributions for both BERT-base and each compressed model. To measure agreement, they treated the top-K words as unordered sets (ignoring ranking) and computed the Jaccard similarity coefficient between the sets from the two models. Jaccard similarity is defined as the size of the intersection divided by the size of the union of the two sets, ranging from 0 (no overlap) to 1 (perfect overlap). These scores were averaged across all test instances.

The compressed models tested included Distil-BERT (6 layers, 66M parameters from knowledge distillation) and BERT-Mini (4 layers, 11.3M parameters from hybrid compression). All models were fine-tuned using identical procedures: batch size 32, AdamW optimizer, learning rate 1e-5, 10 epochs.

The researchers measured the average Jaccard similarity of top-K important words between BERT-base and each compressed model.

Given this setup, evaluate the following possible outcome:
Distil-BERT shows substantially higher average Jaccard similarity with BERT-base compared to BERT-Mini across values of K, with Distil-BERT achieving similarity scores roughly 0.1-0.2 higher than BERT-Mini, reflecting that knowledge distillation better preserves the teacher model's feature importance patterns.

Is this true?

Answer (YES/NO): NO